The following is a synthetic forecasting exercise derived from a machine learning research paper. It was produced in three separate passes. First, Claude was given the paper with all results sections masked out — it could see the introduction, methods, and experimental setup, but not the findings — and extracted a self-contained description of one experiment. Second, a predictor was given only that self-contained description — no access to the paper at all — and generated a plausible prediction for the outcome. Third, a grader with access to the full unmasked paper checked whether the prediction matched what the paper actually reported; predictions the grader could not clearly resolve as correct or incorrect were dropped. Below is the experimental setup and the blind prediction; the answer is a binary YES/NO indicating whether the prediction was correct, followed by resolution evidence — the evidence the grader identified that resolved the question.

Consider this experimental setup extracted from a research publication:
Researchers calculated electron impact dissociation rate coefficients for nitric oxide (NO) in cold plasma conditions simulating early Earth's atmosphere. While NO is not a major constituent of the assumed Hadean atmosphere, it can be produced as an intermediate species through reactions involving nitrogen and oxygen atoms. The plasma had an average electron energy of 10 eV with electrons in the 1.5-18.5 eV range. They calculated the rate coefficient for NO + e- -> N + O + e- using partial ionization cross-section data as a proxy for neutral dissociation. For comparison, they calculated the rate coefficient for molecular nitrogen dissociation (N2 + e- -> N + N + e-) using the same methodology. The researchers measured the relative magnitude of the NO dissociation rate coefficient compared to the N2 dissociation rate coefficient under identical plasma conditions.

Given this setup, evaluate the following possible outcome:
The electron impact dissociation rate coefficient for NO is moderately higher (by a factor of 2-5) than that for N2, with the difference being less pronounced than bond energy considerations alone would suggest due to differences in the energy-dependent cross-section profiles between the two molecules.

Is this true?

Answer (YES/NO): NO